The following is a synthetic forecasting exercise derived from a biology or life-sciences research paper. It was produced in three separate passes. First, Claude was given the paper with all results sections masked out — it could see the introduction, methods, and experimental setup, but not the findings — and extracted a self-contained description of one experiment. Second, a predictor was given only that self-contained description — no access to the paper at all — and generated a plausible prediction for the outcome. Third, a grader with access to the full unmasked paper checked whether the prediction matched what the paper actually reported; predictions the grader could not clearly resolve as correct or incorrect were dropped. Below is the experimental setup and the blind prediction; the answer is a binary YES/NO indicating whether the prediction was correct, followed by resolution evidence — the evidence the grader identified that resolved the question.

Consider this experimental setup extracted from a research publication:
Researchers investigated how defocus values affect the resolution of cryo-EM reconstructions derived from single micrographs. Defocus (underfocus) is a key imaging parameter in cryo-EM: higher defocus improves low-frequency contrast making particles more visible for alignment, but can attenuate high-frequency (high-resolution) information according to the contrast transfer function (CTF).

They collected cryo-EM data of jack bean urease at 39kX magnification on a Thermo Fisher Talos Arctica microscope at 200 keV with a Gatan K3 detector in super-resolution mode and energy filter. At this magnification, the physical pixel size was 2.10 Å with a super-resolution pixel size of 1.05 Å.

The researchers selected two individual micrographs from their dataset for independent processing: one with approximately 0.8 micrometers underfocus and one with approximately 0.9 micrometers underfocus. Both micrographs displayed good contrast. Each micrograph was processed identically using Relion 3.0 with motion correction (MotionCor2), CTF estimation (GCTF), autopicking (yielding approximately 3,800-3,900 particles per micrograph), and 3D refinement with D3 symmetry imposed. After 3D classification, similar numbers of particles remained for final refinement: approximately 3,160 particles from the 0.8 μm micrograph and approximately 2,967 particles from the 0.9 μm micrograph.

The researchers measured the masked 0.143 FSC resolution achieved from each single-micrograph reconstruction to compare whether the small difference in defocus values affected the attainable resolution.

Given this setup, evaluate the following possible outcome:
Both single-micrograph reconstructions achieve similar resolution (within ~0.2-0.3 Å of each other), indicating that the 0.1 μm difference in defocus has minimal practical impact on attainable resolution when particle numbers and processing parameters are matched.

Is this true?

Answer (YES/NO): YES